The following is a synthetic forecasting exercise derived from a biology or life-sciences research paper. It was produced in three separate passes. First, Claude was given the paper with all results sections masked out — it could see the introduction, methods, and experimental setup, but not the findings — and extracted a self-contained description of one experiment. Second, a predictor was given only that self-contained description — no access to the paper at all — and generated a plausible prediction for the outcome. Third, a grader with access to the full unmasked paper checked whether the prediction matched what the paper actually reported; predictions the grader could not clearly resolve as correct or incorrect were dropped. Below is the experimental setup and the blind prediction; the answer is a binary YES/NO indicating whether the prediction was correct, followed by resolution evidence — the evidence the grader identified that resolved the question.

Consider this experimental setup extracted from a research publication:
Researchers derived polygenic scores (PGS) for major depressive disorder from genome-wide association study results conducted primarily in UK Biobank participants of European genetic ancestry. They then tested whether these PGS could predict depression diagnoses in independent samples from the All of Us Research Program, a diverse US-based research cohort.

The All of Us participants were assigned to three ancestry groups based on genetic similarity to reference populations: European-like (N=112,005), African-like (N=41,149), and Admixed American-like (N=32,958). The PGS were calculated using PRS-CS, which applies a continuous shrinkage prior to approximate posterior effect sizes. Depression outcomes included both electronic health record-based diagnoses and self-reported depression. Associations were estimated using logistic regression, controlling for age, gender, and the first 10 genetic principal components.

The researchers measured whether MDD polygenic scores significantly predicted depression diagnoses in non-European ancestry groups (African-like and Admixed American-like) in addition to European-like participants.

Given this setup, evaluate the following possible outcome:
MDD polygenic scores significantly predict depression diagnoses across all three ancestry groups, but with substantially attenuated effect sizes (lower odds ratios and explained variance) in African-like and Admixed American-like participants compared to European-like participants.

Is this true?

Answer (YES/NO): YES